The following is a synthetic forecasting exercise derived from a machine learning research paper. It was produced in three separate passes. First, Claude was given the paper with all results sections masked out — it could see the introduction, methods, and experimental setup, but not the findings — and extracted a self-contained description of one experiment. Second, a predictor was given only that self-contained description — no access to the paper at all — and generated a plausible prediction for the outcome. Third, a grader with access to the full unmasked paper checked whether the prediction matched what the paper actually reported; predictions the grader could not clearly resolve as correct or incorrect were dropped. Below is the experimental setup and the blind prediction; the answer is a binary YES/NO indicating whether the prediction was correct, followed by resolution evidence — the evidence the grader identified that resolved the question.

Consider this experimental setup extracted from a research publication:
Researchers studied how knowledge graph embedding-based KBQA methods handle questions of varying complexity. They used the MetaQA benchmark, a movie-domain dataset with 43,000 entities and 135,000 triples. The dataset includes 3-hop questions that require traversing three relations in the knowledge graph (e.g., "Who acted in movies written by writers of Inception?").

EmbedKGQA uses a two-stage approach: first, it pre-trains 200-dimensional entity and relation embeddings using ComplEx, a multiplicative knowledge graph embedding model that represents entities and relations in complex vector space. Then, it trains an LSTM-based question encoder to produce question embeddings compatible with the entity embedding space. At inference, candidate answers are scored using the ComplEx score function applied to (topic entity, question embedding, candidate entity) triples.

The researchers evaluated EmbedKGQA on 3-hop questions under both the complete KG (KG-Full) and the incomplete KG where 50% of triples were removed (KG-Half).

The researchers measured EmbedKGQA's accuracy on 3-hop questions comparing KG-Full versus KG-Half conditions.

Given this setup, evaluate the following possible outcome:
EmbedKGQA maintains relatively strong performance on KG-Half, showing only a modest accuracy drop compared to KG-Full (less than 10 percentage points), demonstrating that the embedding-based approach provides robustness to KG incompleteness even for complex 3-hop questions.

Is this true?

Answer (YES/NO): NO